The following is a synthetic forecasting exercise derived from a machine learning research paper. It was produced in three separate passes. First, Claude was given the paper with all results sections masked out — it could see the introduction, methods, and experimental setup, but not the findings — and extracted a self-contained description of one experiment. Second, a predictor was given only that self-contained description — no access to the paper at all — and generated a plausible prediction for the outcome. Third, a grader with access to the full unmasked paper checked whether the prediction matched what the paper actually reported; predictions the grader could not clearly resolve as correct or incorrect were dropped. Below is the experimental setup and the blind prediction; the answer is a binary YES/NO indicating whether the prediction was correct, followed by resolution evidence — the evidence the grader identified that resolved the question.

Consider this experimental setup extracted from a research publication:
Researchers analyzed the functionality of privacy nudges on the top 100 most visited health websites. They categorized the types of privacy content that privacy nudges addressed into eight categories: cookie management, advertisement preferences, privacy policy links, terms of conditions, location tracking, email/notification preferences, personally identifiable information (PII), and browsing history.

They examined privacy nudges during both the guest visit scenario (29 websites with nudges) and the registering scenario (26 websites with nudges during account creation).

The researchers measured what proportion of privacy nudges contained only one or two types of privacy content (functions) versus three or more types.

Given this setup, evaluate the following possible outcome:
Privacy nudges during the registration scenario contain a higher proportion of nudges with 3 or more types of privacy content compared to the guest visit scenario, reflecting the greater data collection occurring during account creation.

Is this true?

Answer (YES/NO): NO